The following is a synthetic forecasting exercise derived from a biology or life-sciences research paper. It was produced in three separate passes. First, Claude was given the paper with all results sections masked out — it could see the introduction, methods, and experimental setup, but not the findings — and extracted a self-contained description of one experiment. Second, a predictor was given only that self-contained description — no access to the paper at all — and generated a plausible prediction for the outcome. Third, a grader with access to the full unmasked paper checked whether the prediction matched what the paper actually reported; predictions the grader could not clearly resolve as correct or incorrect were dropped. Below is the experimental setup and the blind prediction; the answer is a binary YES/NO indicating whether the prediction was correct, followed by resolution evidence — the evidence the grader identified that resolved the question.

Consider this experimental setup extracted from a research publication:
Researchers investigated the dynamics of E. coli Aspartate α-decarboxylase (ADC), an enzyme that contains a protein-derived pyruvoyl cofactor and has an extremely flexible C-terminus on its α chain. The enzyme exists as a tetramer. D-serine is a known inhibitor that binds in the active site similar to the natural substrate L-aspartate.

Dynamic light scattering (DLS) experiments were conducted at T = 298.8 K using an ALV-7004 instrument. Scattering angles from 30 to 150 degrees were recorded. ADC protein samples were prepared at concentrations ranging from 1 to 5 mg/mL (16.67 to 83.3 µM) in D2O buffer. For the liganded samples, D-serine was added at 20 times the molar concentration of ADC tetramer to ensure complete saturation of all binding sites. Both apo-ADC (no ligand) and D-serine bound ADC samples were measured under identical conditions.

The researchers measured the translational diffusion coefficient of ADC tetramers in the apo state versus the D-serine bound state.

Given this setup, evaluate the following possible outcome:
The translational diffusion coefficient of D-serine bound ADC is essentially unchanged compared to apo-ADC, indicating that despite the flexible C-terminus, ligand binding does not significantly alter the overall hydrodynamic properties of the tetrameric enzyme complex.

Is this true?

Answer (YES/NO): NO